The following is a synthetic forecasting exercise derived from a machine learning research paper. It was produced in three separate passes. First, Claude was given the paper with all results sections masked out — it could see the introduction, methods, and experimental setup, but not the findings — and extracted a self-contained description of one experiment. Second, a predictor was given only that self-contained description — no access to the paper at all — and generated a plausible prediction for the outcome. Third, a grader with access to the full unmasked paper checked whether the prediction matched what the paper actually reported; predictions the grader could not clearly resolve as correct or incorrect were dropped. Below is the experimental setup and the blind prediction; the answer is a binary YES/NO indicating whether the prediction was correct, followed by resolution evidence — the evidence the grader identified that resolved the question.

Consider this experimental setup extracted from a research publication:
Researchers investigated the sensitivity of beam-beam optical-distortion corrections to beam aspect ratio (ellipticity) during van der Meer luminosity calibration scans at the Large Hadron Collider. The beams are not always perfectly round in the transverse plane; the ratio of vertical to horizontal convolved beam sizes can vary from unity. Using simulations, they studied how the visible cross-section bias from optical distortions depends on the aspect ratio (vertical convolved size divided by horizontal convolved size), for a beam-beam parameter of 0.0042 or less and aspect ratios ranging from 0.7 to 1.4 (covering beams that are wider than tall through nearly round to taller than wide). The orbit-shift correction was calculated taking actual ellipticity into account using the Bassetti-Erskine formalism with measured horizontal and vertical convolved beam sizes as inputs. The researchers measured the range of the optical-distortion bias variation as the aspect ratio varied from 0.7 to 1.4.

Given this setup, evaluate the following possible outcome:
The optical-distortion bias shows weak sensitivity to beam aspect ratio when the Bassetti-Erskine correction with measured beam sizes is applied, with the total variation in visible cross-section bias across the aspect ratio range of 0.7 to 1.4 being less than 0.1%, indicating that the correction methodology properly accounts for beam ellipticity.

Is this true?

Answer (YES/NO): YES